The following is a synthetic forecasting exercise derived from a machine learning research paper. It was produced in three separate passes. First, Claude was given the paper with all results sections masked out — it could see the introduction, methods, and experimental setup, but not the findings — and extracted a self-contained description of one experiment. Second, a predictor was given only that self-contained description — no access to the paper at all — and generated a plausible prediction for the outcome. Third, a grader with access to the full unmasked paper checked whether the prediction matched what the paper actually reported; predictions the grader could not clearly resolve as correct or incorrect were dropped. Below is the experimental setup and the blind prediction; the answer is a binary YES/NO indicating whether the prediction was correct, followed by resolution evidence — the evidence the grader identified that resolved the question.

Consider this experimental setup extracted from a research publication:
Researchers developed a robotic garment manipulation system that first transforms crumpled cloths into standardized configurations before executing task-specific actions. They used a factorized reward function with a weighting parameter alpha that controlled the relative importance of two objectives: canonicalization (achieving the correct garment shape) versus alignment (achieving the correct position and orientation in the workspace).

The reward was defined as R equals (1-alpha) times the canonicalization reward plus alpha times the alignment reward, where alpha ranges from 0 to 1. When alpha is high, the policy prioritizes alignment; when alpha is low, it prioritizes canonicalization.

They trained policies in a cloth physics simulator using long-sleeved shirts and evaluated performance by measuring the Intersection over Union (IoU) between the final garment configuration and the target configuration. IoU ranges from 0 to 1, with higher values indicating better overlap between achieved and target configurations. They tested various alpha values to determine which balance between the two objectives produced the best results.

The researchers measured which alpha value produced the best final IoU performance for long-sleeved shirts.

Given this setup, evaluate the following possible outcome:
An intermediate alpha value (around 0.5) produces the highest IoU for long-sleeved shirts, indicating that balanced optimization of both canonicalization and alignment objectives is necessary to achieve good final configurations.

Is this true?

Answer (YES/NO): NO